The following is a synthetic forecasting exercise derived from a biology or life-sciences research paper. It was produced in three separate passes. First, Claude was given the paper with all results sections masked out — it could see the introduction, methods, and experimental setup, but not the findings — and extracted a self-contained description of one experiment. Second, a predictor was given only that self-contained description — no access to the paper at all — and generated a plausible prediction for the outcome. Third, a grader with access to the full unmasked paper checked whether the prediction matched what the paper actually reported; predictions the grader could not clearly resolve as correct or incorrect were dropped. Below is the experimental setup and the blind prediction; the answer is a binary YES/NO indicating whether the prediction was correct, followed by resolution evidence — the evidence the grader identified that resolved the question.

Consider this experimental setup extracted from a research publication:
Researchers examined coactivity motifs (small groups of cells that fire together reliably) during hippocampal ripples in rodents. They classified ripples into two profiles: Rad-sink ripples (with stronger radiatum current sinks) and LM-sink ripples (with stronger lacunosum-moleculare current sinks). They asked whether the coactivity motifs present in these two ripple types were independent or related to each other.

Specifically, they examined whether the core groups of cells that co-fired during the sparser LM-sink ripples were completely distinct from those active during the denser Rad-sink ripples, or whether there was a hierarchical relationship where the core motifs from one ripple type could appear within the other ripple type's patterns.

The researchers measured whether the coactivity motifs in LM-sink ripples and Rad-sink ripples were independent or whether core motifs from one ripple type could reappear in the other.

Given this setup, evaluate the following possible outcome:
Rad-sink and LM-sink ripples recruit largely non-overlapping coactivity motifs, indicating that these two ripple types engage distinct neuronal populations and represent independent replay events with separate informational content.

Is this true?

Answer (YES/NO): NO